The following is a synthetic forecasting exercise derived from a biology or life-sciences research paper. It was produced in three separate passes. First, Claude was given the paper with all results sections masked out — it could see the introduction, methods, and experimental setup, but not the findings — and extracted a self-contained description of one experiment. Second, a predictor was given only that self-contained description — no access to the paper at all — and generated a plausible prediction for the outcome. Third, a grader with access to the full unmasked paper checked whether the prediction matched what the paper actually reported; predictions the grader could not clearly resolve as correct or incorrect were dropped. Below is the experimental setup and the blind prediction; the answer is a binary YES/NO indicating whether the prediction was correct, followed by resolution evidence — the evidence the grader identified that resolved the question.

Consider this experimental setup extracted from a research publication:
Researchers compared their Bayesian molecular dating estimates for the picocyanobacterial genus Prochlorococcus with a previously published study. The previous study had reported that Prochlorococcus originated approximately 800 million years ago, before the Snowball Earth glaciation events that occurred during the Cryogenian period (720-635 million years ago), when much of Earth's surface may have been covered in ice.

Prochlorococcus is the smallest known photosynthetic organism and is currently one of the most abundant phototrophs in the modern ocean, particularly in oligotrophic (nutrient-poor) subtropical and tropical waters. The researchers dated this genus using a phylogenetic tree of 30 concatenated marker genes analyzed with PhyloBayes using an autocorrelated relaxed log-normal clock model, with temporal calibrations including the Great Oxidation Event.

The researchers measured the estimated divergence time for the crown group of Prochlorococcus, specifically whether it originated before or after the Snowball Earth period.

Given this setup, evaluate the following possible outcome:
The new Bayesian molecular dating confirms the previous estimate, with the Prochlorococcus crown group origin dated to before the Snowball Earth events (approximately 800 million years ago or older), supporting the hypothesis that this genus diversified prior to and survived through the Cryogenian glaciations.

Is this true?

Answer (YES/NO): NO